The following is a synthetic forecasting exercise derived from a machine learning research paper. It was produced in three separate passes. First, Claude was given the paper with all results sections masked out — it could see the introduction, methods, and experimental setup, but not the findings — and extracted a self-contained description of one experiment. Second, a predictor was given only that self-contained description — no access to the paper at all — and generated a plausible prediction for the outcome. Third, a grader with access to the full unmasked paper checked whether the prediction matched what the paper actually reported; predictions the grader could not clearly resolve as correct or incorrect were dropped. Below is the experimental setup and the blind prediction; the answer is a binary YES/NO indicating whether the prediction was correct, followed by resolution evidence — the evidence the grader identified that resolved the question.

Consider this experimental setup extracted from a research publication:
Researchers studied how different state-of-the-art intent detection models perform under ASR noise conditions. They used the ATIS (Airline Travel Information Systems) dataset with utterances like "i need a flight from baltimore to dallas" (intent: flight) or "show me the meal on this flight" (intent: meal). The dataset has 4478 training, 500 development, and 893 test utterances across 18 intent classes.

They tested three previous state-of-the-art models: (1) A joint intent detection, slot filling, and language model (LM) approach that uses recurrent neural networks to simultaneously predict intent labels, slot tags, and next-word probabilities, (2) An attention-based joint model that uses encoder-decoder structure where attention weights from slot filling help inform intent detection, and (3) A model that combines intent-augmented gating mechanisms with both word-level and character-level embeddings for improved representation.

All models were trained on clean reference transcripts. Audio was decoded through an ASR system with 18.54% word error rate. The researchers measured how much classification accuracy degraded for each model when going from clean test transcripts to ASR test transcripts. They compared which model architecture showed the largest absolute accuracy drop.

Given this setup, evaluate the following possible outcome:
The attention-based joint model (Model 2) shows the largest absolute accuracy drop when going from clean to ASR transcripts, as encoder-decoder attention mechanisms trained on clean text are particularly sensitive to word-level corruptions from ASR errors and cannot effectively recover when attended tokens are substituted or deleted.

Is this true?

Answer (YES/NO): NO